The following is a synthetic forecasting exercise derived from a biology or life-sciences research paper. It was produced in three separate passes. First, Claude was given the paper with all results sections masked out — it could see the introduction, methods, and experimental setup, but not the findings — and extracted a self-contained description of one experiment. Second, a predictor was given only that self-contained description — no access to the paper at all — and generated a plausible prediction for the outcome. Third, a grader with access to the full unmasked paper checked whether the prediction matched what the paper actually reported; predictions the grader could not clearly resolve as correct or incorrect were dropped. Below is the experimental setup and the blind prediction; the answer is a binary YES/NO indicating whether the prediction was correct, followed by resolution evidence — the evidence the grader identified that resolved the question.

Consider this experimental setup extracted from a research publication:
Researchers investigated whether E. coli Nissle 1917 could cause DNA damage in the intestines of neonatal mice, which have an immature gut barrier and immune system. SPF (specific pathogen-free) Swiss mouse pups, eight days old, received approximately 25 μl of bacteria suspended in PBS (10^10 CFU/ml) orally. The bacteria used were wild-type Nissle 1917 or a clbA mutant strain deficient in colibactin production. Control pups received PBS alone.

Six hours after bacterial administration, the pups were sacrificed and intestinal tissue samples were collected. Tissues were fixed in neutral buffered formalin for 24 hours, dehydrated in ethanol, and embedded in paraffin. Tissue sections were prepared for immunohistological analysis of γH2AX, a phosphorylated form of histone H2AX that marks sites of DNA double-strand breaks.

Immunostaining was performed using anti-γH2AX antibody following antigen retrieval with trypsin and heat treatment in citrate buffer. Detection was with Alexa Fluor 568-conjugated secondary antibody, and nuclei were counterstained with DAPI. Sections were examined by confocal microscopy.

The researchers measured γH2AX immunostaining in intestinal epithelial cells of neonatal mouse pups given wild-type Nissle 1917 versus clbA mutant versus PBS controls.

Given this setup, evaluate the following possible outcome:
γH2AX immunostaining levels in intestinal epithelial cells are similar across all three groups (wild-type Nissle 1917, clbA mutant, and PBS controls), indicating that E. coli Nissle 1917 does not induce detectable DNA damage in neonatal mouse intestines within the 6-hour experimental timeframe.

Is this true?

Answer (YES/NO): NO